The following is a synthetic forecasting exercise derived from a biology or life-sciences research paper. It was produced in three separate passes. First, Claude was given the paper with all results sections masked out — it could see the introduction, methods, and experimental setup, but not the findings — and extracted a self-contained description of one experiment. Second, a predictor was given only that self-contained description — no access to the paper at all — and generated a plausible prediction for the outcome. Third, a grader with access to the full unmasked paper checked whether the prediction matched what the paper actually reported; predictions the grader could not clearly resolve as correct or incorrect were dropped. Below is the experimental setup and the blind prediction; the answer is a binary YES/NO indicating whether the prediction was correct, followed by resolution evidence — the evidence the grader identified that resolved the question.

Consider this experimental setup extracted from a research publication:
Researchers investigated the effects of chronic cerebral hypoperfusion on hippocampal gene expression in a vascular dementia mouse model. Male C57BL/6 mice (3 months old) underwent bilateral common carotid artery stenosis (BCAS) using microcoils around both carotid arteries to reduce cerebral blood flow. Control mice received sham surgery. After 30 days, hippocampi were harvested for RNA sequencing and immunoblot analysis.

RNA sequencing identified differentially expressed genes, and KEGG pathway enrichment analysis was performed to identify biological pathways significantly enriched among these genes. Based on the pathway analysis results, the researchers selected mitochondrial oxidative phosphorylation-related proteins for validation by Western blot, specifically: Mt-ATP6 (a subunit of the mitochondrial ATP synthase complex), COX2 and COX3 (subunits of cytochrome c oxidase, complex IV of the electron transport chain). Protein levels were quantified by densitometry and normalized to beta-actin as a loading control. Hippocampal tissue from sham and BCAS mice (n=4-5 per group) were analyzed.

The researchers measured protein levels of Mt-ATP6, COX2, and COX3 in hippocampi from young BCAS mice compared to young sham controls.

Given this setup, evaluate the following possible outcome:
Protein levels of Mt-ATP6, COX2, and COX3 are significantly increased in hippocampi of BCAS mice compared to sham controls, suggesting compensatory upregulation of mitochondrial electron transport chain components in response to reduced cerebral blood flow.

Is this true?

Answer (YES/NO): NO